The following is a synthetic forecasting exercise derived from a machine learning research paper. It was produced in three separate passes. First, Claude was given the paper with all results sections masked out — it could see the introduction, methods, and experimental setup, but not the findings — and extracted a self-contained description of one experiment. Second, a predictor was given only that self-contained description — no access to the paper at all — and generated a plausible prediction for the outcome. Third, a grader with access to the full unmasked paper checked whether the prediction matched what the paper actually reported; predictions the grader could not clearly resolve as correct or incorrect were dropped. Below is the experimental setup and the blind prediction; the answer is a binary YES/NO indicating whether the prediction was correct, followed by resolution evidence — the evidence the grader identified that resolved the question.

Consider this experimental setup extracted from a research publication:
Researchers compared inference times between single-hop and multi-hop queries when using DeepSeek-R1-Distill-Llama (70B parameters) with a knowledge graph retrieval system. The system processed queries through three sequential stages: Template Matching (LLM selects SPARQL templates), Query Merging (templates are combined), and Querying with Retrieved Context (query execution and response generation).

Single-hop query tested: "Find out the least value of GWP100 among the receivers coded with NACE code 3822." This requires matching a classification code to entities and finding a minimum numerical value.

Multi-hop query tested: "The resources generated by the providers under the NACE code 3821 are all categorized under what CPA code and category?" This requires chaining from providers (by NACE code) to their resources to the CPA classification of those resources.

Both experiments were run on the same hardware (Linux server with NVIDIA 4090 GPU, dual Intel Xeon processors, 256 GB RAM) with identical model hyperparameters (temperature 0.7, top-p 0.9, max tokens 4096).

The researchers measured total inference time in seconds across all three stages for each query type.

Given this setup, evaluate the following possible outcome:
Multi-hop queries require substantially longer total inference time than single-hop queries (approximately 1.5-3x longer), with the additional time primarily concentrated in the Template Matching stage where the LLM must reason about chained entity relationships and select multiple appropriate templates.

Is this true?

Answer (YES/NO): NO